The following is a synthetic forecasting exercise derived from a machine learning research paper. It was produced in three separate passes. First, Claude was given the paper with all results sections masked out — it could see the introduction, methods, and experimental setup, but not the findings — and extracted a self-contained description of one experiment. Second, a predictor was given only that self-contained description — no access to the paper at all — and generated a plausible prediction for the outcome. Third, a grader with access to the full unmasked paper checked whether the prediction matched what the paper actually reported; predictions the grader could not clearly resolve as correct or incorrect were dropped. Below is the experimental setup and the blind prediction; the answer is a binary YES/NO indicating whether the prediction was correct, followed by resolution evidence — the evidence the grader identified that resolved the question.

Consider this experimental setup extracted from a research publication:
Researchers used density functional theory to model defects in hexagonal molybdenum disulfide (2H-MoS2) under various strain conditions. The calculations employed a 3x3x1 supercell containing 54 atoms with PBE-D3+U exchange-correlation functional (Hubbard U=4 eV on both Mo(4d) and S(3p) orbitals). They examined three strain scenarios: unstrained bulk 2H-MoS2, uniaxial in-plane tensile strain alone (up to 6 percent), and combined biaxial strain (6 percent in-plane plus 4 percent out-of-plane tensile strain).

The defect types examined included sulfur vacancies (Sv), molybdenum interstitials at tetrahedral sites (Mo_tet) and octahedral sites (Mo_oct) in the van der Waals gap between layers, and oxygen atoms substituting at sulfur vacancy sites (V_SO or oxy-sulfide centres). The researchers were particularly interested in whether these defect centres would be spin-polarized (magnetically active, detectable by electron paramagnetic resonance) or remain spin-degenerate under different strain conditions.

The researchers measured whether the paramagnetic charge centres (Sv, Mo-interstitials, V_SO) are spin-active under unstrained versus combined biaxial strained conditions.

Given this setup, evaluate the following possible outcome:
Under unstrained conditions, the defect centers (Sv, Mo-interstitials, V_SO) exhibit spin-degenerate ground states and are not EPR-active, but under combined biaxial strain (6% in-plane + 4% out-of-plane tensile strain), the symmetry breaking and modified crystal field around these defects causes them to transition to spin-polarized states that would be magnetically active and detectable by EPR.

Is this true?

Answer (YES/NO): NO